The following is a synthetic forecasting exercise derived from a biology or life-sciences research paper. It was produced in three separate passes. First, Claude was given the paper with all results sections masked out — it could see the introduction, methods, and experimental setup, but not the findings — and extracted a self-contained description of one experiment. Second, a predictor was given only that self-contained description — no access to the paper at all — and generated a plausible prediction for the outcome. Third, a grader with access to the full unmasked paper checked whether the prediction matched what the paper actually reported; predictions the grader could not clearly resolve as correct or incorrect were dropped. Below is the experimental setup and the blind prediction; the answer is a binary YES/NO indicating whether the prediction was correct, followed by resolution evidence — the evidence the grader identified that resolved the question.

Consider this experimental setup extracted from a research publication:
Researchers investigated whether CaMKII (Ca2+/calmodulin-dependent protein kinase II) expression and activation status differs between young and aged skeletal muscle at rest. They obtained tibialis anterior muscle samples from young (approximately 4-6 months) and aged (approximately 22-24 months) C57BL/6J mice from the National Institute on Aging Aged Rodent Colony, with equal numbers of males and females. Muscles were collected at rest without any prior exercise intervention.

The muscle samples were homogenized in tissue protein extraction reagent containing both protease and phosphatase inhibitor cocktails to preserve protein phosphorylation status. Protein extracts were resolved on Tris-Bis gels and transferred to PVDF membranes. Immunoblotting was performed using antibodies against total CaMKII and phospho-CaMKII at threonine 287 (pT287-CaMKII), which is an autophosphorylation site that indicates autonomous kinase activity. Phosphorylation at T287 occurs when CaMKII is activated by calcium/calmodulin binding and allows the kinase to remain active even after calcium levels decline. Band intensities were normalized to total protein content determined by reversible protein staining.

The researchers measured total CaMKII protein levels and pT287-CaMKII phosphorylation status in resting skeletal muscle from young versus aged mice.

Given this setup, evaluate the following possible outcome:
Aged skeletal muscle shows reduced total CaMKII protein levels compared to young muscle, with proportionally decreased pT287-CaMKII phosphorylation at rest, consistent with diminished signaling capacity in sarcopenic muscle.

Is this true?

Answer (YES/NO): NO